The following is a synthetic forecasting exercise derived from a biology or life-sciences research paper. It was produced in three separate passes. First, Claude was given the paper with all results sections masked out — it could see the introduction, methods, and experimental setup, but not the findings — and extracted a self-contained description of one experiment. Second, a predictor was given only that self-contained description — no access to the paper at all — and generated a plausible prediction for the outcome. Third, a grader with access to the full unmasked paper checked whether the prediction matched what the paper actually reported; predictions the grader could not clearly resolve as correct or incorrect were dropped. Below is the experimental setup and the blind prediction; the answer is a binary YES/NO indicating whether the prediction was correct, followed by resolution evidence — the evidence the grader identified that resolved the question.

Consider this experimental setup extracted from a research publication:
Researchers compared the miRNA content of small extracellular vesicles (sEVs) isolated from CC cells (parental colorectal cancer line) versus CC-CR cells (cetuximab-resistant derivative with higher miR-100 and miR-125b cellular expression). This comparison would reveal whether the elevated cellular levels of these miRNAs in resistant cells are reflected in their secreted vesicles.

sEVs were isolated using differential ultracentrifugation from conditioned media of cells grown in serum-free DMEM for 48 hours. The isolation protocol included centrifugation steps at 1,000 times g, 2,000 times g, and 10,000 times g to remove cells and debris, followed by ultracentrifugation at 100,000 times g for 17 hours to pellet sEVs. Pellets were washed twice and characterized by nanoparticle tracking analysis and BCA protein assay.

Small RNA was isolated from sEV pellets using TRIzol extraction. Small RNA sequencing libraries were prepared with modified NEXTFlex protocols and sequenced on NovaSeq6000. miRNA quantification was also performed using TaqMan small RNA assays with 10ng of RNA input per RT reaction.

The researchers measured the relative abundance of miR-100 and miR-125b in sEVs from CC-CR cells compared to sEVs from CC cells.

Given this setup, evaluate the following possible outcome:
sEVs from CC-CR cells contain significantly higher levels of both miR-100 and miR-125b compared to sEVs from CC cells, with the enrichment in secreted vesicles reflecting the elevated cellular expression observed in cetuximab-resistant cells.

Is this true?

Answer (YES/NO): YES